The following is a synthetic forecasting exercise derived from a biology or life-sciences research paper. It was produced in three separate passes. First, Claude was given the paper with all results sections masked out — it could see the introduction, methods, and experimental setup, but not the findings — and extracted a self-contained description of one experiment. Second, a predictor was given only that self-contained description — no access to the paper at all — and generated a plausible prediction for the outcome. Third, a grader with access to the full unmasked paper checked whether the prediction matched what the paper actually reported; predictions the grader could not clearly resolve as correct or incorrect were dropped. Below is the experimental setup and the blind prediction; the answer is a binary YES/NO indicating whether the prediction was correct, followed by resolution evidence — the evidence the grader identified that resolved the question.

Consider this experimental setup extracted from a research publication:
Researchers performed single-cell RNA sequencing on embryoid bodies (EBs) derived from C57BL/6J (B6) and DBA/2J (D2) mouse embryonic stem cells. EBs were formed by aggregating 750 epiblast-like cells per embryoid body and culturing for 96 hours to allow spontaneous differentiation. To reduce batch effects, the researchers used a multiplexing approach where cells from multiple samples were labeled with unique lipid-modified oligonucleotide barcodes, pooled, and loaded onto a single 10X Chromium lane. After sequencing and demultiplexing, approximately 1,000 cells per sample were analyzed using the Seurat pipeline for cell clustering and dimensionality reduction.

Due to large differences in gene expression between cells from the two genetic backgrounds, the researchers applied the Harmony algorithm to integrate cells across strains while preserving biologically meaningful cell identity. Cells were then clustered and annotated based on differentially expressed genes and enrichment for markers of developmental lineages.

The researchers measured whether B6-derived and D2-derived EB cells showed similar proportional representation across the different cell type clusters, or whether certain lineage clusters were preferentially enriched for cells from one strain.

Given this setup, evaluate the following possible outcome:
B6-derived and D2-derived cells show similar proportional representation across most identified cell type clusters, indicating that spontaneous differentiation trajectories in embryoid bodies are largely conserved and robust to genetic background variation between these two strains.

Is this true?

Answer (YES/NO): NO